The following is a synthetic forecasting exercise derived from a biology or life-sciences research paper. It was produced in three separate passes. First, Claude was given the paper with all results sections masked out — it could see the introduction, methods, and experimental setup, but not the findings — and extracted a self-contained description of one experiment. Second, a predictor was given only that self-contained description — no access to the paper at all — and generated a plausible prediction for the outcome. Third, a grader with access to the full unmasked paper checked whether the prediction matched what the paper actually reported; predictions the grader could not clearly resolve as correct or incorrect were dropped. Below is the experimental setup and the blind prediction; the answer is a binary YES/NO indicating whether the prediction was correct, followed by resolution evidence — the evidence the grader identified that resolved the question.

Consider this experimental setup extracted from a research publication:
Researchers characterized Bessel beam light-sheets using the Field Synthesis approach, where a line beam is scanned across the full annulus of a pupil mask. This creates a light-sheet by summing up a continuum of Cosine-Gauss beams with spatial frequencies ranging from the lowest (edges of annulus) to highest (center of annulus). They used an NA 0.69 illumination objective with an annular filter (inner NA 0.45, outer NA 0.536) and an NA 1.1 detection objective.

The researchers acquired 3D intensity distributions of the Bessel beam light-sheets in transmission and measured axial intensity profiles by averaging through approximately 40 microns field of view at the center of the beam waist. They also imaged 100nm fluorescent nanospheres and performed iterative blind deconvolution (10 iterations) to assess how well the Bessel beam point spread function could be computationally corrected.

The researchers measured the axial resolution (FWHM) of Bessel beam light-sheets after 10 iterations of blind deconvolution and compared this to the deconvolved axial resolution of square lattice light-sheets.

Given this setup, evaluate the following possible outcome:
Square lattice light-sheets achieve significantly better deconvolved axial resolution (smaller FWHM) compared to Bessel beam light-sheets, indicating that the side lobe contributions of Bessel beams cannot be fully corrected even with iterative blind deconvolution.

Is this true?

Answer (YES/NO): YES